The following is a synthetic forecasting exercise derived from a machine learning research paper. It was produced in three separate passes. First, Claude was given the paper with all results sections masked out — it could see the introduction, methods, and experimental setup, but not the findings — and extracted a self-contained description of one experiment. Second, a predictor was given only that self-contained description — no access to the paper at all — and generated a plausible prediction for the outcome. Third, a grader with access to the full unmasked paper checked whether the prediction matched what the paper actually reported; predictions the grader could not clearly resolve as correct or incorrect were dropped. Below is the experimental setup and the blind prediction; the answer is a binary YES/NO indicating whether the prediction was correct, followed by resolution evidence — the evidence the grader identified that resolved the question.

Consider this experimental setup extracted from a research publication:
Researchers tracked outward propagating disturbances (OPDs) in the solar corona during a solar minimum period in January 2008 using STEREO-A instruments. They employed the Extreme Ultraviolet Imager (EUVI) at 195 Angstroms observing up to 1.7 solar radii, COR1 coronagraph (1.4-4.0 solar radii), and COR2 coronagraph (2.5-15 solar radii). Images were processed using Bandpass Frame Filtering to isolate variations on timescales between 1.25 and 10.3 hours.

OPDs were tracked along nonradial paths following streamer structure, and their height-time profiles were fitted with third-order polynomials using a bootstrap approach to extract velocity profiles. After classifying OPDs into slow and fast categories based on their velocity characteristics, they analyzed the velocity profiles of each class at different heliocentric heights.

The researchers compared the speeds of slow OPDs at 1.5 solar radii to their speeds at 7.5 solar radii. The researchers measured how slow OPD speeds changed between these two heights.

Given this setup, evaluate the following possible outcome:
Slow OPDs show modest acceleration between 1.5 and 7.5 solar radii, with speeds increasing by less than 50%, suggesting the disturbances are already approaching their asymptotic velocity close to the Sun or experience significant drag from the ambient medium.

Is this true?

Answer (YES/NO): NO